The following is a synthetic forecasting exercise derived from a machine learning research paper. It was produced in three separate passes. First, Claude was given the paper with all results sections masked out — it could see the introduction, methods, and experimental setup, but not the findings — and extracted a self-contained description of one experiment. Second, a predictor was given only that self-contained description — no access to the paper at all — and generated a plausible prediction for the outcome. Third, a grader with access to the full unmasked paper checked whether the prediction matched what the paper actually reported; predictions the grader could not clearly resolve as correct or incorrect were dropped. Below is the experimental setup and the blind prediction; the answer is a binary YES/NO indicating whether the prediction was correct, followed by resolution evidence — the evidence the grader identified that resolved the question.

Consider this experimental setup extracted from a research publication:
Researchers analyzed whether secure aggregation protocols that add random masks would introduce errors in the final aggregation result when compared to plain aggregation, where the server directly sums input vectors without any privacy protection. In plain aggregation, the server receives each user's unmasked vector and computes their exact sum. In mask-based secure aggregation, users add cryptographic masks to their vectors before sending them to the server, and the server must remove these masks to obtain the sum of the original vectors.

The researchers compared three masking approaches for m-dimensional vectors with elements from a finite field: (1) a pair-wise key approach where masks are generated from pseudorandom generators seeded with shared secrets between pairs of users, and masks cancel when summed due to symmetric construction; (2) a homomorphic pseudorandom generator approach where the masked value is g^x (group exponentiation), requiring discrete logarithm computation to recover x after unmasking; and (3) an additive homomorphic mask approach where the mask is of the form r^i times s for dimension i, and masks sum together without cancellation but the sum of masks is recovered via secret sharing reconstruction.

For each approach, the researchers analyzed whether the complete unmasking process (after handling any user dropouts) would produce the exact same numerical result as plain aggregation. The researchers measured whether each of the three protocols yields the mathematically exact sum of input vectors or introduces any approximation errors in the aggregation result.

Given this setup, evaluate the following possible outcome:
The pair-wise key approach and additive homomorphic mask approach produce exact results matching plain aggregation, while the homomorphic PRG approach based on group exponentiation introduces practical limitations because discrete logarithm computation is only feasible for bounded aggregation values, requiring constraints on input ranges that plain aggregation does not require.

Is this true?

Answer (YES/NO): NO